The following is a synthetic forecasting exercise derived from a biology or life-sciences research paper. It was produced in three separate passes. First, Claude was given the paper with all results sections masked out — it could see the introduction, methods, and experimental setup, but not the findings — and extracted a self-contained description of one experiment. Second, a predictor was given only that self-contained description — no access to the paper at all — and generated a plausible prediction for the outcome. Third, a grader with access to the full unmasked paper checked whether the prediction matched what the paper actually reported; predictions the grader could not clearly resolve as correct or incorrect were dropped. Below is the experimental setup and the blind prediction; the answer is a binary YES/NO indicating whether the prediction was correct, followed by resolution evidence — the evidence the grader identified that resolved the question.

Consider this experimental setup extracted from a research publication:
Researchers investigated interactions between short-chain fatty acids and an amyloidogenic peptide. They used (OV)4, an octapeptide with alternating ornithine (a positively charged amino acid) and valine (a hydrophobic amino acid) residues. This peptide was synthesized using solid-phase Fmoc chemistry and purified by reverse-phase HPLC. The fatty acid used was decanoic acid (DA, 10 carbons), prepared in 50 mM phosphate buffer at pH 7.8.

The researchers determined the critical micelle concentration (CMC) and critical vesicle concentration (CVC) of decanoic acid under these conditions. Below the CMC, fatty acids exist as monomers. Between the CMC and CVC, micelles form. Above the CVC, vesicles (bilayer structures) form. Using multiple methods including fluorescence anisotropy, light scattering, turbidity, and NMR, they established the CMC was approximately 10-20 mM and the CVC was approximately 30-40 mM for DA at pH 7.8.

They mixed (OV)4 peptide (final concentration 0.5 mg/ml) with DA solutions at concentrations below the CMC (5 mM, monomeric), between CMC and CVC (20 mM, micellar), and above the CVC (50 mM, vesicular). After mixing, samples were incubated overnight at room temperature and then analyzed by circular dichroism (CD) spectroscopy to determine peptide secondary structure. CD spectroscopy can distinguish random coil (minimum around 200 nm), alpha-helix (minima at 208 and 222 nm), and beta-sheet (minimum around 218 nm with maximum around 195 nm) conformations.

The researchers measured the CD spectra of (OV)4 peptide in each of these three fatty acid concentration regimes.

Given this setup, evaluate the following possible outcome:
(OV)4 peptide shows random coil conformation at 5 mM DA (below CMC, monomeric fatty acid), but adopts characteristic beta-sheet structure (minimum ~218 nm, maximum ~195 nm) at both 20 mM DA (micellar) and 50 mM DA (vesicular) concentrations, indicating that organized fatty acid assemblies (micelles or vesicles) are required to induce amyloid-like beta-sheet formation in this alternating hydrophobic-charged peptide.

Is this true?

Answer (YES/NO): NO